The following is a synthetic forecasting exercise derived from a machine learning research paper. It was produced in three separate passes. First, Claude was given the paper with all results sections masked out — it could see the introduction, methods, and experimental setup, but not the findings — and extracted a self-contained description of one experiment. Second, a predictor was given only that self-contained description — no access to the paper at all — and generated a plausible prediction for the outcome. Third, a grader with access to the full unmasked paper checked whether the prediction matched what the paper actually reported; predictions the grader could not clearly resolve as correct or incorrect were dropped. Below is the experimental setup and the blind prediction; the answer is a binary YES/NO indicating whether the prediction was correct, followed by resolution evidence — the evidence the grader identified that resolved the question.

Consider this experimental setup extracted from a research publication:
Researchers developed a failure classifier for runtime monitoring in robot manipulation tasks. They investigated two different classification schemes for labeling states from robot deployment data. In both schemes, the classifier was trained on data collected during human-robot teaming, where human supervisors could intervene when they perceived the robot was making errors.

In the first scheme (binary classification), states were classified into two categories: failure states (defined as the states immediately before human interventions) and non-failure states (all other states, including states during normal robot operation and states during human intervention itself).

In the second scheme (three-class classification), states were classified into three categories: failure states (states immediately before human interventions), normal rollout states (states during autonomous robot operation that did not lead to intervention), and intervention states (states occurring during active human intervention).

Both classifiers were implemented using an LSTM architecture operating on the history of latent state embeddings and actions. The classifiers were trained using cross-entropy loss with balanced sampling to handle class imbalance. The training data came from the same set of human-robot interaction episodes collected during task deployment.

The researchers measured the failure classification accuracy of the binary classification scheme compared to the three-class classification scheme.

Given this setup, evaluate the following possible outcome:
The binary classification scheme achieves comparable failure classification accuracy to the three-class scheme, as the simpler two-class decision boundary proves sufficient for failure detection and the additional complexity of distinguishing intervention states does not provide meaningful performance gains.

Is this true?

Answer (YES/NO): NO